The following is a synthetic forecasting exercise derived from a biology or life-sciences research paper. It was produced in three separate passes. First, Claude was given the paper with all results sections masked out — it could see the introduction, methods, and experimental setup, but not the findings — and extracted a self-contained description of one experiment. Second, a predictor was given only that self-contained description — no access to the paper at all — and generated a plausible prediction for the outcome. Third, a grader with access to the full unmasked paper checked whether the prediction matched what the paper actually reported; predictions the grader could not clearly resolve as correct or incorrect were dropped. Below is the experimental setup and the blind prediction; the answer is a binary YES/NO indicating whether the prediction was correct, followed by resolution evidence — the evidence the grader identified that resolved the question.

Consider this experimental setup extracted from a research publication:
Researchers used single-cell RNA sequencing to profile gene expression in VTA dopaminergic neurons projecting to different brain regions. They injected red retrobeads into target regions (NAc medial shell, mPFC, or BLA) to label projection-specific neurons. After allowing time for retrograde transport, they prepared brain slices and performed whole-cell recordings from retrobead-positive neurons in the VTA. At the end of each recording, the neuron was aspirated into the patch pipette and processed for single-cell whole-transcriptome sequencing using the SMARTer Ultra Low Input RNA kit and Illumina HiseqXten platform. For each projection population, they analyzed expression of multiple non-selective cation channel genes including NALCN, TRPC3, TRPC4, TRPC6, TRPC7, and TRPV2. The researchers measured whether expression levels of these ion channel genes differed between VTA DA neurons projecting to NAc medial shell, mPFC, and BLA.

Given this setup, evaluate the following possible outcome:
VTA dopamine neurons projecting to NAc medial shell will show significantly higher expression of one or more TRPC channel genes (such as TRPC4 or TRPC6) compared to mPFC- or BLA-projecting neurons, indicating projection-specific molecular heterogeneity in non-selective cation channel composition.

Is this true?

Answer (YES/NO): YES